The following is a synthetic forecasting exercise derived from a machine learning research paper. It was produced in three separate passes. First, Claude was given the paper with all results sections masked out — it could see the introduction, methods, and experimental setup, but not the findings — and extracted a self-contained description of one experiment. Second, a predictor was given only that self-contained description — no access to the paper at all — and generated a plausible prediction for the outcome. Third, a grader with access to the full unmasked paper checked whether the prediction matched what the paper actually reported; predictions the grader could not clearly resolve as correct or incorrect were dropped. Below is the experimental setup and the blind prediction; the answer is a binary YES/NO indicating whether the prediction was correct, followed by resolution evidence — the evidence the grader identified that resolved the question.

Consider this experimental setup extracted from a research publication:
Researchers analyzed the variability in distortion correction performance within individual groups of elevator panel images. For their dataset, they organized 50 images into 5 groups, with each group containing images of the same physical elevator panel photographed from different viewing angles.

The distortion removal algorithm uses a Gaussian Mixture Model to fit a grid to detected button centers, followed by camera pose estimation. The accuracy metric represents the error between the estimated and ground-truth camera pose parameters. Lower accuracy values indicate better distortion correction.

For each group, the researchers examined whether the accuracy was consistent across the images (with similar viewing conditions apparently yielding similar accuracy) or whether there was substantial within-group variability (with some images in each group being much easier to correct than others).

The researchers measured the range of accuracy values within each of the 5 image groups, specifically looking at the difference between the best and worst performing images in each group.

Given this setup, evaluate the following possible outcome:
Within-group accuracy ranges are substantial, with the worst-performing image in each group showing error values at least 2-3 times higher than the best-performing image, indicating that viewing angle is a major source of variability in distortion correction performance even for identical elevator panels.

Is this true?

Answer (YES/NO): YES